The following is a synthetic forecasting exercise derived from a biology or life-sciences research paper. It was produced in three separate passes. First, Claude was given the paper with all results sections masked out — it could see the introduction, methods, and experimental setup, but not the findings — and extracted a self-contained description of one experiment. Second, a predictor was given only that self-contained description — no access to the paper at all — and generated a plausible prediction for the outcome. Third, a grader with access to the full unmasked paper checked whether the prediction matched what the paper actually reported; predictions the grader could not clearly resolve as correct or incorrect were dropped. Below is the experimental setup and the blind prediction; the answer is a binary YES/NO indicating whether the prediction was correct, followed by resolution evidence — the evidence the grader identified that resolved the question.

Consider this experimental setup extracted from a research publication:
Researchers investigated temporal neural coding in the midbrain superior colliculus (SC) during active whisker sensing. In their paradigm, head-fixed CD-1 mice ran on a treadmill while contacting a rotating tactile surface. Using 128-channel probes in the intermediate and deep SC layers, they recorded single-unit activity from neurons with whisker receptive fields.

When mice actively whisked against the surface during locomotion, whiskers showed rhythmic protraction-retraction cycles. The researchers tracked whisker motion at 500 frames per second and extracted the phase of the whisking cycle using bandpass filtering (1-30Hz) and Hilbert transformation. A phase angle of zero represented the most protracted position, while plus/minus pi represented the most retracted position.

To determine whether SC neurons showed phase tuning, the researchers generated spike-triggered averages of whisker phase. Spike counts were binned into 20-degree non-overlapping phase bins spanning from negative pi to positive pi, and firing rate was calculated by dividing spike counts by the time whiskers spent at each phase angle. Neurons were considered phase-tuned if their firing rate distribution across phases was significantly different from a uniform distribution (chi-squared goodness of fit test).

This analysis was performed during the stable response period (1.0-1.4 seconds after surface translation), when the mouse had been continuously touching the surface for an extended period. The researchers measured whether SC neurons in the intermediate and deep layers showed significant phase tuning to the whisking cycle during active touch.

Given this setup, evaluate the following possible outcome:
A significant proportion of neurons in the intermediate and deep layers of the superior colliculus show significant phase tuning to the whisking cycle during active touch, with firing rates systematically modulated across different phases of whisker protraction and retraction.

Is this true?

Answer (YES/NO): YES